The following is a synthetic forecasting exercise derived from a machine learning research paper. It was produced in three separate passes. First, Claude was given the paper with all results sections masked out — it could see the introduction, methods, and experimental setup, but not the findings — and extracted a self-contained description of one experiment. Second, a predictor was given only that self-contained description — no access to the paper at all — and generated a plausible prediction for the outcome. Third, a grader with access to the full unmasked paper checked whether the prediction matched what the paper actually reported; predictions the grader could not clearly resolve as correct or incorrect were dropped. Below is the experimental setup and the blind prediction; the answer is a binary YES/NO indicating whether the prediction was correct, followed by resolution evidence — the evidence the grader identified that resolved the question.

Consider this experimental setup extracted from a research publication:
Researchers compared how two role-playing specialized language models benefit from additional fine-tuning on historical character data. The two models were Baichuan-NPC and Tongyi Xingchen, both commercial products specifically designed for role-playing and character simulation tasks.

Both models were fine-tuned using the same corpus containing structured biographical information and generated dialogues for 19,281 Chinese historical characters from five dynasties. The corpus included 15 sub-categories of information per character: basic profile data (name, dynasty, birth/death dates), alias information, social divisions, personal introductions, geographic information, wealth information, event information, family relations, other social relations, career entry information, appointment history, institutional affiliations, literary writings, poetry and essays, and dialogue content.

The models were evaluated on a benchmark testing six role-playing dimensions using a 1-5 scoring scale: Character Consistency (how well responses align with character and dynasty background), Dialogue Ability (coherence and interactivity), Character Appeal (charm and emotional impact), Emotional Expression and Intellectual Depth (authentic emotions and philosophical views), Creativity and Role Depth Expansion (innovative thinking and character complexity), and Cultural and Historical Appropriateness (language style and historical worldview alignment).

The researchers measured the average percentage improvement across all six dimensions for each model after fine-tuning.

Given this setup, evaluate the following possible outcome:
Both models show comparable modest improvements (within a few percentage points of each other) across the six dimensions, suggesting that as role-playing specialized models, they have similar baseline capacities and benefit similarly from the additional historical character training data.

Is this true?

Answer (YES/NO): NO